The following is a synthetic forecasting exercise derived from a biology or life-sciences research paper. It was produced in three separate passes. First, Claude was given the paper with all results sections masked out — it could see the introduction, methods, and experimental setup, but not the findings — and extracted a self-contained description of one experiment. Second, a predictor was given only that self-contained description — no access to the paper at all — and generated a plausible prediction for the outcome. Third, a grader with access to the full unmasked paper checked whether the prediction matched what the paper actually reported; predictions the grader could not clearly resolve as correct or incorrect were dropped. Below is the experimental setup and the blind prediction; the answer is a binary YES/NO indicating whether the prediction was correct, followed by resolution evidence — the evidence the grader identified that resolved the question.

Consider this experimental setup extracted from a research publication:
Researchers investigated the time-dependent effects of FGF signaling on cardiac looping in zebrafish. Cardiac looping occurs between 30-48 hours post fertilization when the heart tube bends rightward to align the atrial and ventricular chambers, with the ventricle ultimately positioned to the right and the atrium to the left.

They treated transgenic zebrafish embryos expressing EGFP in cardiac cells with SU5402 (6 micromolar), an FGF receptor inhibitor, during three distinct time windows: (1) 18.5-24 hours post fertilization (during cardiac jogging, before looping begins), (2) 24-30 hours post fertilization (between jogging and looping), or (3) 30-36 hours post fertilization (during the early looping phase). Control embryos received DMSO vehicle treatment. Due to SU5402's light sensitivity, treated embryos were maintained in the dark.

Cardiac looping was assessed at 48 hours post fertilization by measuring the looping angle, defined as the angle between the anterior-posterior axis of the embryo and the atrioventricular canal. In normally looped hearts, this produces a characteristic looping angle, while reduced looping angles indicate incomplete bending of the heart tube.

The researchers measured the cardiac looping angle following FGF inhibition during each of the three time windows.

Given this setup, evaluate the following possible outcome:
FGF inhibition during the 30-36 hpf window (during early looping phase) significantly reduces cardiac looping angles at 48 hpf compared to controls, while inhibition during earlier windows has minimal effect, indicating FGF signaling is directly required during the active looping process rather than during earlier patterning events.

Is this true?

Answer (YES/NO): NO